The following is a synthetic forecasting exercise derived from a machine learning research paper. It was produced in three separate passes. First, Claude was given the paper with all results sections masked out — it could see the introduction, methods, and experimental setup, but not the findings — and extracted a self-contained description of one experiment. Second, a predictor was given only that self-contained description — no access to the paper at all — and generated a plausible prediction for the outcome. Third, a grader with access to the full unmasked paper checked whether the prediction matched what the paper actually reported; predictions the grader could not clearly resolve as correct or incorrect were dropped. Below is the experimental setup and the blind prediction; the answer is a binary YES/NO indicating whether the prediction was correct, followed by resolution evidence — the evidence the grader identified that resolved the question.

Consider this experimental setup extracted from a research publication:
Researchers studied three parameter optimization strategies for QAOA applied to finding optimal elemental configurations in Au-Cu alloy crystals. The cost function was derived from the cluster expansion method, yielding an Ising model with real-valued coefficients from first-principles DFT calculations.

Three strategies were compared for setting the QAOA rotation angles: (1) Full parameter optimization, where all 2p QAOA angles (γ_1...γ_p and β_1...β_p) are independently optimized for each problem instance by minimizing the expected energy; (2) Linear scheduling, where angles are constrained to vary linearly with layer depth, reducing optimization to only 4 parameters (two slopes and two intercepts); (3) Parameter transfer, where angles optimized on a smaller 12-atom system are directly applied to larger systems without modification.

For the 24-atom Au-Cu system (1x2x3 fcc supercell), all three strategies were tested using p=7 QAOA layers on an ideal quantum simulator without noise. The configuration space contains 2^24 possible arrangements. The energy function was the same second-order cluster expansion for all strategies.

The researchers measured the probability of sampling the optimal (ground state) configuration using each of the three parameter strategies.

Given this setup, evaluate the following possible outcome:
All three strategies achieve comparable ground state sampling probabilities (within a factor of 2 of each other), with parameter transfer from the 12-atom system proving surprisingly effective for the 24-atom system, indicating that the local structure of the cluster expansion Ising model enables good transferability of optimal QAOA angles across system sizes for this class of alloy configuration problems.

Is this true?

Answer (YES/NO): NO